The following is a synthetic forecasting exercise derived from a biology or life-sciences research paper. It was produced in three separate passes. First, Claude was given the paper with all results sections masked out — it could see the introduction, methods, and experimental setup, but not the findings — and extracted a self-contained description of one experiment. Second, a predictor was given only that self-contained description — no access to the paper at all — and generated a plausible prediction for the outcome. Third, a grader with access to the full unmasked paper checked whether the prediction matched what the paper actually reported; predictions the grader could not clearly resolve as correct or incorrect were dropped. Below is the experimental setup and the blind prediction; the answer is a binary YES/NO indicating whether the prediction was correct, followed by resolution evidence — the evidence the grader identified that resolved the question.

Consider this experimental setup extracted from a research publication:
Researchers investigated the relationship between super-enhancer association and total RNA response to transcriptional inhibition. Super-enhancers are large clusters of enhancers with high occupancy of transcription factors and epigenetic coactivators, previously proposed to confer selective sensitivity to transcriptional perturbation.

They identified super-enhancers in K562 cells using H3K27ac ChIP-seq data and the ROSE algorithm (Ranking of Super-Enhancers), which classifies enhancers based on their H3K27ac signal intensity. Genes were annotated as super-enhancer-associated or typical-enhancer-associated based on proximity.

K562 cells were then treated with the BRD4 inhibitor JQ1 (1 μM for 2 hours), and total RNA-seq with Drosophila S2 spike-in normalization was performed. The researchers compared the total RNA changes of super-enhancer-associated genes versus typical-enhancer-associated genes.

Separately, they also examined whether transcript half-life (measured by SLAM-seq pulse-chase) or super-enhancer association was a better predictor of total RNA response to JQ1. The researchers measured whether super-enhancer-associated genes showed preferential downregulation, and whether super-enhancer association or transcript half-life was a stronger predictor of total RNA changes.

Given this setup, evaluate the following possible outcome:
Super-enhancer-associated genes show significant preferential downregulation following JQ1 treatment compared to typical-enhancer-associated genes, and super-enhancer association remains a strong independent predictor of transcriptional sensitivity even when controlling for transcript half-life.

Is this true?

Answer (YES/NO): NO